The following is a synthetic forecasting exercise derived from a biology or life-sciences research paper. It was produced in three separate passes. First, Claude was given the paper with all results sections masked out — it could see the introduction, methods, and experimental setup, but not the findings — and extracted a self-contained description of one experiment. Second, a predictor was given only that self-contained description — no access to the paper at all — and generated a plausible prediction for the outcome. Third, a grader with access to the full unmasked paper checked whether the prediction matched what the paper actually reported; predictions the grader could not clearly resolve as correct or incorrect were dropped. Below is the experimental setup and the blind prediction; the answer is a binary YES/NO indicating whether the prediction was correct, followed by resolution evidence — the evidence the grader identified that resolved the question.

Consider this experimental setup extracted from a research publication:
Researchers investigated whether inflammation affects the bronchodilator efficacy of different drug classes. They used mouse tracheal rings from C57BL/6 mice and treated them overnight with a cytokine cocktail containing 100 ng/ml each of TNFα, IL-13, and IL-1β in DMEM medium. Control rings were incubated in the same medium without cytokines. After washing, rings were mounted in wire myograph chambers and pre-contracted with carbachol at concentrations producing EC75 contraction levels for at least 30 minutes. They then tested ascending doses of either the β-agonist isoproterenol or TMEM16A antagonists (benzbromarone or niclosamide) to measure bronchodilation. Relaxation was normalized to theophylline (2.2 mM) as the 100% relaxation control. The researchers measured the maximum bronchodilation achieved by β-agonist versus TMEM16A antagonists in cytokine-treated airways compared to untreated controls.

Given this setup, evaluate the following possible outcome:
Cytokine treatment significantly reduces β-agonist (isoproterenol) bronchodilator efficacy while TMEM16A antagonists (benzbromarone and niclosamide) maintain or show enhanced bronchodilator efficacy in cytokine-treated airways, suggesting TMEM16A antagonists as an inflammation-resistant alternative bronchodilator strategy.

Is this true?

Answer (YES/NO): YES